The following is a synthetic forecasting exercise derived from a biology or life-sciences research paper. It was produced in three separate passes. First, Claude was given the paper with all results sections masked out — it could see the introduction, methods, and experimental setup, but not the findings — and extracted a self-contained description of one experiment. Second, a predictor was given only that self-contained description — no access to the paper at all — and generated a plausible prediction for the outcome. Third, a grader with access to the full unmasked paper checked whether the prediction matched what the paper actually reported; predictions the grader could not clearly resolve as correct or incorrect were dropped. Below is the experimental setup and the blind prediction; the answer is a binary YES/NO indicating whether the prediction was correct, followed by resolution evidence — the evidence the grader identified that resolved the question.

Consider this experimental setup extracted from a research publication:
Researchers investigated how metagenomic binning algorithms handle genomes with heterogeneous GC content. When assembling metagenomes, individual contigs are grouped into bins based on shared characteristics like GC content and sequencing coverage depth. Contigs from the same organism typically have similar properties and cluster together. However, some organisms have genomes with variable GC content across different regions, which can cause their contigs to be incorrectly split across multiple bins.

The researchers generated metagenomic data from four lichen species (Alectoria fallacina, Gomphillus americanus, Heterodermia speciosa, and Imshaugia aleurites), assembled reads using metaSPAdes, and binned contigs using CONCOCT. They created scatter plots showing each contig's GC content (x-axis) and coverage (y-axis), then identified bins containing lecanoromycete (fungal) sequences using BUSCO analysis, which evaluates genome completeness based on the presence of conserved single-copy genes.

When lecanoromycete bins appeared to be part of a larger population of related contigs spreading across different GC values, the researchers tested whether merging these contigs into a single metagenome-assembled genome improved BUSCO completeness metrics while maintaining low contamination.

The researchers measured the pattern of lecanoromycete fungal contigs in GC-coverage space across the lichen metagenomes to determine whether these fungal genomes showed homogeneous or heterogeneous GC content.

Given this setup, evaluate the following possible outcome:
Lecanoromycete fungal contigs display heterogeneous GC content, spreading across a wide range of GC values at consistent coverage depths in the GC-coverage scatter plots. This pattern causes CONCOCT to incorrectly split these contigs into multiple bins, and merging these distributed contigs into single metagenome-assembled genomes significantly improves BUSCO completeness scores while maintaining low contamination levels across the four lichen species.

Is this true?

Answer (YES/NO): NO